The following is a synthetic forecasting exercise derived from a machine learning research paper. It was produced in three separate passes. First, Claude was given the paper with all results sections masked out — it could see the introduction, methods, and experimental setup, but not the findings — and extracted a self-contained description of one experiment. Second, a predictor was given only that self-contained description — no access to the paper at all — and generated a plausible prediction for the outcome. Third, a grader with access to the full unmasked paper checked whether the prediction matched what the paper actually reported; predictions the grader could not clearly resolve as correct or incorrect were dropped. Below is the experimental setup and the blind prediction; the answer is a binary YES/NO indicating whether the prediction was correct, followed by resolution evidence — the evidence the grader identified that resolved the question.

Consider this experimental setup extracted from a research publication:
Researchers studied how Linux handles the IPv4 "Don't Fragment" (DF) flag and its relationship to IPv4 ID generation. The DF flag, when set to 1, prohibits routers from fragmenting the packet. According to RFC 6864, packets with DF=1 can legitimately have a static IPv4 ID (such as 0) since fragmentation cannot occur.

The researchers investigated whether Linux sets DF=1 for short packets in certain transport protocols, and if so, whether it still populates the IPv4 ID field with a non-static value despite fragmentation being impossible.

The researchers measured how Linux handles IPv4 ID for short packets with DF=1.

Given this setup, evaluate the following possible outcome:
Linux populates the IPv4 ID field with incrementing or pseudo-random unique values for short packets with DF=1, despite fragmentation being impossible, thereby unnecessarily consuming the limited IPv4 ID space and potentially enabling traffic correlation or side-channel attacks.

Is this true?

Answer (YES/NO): YES